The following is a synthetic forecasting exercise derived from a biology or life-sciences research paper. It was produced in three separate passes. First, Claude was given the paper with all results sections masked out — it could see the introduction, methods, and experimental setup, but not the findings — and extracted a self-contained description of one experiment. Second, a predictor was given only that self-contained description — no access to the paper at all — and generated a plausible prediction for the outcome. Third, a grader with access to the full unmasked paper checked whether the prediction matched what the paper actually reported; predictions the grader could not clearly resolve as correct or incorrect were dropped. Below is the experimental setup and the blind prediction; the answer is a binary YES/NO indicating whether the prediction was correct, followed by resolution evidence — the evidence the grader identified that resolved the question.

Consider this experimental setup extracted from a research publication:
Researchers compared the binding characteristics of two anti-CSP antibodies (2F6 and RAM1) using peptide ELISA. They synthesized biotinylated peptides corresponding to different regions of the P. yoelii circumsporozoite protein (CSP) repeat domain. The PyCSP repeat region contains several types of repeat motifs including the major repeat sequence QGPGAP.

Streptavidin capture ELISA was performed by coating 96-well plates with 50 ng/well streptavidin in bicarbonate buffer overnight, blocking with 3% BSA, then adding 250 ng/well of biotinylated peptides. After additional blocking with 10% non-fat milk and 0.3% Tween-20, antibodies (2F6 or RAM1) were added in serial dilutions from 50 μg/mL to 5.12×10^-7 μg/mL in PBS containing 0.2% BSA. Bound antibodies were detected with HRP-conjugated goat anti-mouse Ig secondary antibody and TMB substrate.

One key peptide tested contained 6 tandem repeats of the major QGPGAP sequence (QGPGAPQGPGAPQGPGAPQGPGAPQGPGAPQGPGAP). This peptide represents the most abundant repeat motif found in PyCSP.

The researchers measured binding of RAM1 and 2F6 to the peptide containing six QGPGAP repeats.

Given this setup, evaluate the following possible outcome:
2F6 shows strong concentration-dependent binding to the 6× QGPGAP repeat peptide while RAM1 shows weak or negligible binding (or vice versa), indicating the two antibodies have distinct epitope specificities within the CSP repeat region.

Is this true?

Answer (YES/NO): YES